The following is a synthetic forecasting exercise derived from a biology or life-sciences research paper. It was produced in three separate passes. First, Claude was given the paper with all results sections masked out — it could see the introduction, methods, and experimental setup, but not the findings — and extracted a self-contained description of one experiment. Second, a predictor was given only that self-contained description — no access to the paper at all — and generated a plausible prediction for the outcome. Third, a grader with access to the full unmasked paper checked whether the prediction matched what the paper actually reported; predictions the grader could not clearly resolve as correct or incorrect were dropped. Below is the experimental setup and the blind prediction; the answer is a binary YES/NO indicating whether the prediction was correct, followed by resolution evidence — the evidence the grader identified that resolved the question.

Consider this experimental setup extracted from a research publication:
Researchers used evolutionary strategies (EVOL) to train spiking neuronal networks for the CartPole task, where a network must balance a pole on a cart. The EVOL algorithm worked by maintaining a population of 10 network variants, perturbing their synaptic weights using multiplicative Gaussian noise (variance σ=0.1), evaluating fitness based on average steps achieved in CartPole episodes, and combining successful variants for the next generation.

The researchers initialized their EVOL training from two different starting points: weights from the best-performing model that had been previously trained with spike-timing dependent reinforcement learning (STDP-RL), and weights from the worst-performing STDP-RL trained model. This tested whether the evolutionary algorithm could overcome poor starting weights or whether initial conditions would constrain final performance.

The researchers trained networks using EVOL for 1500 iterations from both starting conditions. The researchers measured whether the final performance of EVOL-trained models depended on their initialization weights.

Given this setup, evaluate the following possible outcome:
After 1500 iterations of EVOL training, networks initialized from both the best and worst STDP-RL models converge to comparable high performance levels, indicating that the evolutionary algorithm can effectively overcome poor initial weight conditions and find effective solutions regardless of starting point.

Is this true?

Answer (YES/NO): YES